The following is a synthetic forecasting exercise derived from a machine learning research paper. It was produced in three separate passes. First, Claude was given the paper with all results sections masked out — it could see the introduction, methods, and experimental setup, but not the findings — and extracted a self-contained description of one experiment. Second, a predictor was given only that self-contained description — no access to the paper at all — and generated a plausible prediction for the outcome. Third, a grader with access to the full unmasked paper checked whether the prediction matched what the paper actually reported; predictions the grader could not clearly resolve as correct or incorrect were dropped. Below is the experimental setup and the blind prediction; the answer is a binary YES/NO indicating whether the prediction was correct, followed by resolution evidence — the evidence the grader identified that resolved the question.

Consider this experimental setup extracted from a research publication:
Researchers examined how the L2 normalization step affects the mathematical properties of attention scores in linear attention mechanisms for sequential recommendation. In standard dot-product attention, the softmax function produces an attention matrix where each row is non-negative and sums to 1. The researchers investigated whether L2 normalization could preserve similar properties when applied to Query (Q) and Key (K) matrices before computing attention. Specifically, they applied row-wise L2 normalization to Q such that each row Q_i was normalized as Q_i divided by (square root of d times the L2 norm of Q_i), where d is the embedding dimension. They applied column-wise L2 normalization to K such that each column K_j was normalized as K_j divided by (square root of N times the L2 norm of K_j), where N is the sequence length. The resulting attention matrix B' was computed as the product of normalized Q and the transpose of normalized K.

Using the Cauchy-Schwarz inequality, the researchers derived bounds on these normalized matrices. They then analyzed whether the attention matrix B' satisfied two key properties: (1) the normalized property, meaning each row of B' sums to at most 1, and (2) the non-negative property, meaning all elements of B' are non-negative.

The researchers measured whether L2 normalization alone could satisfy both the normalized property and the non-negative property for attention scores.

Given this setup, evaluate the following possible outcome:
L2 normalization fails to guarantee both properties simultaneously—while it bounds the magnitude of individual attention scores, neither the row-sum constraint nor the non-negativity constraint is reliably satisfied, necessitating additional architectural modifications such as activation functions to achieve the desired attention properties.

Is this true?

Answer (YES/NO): NO